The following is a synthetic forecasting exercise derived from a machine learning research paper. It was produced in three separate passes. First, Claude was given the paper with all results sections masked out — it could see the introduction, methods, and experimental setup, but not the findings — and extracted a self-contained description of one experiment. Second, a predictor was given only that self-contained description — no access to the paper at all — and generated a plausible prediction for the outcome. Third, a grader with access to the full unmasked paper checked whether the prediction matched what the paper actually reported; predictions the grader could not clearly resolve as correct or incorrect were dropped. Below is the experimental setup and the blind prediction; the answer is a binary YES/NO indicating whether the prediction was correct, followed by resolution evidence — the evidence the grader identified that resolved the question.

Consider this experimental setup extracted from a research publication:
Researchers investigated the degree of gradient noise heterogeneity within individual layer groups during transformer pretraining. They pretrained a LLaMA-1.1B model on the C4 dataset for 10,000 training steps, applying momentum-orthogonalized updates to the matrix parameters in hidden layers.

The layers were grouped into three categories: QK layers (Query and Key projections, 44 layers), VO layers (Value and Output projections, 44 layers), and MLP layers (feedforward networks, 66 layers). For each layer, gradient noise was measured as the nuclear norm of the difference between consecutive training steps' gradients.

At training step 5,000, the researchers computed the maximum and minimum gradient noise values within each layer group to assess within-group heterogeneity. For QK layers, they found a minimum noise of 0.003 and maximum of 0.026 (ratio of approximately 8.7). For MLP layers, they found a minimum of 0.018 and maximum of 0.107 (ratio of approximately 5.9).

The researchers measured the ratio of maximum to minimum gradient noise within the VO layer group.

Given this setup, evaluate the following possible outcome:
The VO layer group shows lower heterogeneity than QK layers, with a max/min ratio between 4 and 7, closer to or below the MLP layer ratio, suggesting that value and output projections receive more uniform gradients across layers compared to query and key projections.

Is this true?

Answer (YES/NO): NO